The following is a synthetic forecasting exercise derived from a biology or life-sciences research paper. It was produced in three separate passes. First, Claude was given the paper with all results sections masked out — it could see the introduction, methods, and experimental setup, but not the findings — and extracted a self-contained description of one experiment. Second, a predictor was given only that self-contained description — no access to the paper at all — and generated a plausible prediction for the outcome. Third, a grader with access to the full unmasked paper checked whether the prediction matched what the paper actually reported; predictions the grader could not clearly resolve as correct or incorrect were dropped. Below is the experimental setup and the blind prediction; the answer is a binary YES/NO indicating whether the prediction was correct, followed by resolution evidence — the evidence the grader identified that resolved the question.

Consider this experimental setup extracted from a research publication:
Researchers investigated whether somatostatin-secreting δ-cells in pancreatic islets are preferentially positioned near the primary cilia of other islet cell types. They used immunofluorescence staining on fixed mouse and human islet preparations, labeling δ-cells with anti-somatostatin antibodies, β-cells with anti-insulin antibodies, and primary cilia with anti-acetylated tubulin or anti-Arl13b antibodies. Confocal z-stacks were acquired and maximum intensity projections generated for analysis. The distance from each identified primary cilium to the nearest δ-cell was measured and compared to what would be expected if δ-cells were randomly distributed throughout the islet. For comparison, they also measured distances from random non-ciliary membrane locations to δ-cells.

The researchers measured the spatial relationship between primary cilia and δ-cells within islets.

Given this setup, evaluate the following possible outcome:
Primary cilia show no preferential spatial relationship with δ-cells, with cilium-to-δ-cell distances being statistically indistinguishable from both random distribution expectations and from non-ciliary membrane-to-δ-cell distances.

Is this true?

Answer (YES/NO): NO